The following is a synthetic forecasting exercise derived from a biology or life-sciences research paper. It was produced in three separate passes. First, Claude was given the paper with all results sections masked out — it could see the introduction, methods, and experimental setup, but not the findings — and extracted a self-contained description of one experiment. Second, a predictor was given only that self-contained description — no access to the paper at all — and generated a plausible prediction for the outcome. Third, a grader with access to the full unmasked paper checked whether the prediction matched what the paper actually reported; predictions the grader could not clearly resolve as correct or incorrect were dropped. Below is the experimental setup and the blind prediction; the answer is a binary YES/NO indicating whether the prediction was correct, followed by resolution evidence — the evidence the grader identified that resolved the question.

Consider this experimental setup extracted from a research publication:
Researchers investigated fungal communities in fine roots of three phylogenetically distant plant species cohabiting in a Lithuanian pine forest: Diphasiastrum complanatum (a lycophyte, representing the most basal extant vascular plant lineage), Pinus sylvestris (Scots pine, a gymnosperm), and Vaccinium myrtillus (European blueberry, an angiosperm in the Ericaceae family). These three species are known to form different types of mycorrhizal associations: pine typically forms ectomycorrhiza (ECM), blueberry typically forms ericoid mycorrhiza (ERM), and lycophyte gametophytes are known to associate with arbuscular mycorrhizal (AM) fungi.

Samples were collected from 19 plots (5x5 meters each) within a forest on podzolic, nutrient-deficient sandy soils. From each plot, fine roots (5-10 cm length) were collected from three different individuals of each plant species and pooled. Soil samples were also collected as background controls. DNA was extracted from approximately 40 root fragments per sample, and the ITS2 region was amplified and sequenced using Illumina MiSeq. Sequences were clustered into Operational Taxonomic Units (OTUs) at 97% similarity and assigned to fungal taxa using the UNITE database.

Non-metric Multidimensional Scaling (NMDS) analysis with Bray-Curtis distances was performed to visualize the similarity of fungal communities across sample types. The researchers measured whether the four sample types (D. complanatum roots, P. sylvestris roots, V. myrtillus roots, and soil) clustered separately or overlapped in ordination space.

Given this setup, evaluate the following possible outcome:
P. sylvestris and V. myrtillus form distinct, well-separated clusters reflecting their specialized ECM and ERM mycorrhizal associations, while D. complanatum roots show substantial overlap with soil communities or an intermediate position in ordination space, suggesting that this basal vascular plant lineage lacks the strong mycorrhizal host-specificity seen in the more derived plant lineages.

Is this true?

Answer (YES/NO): NO